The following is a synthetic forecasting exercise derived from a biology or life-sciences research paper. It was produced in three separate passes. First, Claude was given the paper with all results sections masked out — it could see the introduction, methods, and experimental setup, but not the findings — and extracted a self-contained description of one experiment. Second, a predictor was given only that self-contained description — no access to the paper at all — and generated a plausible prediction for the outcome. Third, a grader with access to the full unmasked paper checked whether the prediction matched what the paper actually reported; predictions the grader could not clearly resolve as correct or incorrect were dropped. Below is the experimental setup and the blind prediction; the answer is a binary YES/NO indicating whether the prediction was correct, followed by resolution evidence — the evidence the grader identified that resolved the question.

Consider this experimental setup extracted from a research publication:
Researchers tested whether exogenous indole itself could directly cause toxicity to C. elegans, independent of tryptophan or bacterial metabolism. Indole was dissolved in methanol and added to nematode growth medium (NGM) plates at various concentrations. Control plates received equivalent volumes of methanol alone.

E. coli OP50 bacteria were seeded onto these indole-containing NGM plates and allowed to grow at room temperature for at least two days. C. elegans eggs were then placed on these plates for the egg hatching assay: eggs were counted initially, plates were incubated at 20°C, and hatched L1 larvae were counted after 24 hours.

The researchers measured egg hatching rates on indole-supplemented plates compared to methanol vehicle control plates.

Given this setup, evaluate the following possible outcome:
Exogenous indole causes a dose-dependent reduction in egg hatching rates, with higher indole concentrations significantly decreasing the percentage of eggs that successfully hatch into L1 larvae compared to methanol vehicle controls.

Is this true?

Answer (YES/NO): YES